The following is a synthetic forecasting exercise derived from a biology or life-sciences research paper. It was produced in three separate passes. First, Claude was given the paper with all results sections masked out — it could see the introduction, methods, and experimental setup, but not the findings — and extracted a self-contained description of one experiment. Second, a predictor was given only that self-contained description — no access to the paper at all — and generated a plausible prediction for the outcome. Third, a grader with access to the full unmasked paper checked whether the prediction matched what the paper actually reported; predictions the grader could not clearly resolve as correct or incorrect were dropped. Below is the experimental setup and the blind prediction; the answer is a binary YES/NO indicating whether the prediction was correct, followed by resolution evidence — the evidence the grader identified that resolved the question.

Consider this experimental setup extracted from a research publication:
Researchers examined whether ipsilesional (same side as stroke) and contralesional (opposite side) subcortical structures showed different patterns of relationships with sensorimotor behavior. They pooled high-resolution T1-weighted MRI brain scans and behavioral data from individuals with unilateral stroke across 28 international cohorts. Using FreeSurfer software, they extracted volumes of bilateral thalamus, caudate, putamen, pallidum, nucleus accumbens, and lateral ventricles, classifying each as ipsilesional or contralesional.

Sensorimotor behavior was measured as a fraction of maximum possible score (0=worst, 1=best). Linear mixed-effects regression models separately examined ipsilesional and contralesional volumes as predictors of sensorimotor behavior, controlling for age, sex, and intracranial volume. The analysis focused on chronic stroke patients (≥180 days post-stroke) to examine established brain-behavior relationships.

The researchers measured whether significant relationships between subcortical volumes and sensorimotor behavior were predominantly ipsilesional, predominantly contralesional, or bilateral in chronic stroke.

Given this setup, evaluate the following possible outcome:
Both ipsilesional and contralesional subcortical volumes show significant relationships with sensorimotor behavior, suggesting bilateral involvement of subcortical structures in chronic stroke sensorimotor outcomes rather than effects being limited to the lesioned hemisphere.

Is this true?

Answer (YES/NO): NO